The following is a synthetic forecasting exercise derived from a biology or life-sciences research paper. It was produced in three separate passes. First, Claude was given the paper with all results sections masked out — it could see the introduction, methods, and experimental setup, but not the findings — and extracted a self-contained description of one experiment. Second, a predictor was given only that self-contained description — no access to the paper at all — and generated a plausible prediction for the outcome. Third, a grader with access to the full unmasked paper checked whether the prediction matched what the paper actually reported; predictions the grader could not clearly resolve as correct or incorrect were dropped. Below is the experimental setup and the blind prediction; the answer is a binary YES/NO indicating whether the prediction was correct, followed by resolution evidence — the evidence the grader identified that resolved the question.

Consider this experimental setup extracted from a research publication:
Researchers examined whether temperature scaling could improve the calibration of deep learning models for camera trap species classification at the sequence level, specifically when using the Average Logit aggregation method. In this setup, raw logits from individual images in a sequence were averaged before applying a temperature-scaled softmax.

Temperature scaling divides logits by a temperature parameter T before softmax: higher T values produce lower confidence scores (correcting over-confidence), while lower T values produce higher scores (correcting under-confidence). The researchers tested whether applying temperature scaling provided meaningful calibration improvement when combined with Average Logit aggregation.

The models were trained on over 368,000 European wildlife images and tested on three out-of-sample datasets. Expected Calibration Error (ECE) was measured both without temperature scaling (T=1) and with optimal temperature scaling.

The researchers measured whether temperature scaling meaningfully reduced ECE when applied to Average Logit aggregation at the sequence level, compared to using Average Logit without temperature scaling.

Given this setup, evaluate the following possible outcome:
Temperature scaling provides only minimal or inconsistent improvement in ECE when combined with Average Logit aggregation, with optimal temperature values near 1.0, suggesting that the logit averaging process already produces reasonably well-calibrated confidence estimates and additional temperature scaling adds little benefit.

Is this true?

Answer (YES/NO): NO